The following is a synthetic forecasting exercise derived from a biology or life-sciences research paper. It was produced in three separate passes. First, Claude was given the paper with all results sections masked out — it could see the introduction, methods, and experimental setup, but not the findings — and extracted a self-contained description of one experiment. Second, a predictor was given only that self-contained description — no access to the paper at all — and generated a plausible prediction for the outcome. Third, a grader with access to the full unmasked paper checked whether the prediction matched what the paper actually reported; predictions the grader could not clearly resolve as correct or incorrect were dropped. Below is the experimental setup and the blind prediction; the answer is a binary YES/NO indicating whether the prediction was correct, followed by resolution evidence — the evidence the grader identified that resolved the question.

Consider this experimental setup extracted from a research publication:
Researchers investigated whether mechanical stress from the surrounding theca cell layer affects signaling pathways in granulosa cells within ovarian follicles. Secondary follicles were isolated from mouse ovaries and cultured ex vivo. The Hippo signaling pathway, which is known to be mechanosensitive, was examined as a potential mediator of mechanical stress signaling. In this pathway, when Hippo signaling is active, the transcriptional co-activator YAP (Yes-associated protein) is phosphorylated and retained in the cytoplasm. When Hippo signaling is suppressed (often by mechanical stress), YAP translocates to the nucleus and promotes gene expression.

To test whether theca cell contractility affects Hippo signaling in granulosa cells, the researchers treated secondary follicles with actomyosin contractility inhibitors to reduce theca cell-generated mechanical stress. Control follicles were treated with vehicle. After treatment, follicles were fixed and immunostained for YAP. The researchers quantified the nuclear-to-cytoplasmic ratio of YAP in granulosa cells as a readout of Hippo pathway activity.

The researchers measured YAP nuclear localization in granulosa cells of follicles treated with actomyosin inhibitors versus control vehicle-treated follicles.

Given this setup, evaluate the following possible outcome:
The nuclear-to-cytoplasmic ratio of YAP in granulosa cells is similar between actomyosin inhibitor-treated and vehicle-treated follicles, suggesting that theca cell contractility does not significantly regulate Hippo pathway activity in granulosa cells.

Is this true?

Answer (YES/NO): NO